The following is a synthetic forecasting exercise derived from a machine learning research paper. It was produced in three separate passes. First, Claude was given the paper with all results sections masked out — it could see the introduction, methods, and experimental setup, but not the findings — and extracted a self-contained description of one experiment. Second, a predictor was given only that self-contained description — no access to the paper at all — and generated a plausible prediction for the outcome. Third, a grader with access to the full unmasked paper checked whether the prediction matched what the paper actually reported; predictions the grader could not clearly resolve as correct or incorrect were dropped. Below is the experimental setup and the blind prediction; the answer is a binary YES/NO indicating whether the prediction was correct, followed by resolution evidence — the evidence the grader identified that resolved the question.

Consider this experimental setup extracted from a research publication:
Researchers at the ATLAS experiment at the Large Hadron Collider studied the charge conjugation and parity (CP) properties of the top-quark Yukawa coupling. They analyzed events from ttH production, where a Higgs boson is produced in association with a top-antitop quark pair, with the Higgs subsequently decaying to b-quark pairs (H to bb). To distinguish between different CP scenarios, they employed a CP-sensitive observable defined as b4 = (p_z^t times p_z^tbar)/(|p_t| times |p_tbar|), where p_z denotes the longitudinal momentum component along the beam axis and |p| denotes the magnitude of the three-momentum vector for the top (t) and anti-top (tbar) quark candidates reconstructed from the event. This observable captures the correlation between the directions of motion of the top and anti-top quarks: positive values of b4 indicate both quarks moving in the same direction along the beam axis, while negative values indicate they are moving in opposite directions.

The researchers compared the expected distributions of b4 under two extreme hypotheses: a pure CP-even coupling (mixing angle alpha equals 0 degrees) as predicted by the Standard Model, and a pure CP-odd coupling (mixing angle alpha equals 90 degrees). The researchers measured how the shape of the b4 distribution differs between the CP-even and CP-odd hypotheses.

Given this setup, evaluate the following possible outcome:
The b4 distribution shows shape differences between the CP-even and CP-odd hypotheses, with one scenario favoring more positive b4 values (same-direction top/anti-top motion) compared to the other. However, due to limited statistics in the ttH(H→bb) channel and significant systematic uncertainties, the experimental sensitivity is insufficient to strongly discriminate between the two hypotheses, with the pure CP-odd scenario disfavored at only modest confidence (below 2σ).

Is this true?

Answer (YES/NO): YES